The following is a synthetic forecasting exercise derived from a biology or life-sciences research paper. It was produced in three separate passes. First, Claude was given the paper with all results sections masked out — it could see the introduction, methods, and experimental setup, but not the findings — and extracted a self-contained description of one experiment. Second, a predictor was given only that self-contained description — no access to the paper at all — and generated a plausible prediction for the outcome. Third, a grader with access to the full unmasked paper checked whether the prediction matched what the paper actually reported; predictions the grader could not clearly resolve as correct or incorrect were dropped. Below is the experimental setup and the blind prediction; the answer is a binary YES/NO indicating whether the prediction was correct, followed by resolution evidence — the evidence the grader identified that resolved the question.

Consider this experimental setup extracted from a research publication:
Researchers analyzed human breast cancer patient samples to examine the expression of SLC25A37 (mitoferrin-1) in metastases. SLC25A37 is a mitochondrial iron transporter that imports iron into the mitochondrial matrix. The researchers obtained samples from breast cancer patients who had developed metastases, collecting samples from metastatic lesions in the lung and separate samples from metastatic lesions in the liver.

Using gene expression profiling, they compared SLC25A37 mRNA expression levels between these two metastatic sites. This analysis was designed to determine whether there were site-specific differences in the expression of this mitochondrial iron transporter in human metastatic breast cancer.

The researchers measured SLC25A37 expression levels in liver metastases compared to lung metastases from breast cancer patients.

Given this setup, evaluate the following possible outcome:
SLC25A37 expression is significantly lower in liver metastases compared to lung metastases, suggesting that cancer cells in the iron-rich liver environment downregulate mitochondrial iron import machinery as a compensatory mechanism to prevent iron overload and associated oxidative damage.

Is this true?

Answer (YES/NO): NO